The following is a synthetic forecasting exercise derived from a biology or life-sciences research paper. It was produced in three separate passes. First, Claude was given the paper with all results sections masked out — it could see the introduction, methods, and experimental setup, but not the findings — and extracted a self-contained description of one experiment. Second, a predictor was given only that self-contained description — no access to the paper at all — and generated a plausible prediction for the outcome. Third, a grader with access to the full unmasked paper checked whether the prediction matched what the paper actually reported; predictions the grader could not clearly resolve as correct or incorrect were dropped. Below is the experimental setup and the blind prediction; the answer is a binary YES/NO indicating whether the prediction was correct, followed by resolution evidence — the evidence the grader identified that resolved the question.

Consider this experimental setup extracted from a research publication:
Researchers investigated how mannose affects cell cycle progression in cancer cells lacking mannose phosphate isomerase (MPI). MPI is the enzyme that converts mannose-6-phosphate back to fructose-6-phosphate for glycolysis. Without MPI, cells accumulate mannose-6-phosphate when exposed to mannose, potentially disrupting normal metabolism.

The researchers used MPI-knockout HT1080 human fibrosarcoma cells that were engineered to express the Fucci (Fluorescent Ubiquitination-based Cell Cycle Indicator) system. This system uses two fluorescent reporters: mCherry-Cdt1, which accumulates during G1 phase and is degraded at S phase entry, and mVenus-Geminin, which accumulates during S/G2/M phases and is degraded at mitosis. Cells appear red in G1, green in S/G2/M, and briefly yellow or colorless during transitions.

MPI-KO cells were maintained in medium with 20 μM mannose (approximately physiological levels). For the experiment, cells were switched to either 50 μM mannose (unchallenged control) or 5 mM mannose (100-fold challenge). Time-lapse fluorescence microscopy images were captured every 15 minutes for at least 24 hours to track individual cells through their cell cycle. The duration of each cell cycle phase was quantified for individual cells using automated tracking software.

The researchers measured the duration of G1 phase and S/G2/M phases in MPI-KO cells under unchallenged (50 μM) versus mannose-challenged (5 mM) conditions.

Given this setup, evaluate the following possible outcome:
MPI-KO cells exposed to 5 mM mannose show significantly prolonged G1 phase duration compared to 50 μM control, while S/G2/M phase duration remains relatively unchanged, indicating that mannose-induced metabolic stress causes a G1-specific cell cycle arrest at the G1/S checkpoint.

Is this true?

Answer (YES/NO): NO